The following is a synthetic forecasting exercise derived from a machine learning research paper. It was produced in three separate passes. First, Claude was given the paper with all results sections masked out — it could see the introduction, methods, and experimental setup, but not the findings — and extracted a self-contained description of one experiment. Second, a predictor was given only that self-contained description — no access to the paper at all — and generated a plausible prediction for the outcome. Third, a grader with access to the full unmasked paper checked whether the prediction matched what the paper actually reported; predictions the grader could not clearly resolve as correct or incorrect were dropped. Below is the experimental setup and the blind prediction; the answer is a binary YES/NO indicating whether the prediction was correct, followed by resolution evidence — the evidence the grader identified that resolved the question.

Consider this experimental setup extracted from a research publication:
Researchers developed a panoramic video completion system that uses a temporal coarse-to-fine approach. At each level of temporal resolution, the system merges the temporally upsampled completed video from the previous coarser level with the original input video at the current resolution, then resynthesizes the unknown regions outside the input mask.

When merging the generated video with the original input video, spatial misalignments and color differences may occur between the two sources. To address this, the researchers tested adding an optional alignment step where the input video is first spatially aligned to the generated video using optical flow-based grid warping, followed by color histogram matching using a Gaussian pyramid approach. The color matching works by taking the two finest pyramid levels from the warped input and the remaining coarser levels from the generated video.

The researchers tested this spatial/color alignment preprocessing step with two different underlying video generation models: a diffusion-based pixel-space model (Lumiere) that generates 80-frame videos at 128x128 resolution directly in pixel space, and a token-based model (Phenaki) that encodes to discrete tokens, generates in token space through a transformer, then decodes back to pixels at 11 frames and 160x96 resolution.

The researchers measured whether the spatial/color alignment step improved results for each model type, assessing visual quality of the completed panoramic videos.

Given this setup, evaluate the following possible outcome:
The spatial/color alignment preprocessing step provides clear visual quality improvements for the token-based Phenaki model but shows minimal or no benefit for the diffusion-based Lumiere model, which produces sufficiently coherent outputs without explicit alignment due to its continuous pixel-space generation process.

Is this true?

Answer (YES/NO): YES